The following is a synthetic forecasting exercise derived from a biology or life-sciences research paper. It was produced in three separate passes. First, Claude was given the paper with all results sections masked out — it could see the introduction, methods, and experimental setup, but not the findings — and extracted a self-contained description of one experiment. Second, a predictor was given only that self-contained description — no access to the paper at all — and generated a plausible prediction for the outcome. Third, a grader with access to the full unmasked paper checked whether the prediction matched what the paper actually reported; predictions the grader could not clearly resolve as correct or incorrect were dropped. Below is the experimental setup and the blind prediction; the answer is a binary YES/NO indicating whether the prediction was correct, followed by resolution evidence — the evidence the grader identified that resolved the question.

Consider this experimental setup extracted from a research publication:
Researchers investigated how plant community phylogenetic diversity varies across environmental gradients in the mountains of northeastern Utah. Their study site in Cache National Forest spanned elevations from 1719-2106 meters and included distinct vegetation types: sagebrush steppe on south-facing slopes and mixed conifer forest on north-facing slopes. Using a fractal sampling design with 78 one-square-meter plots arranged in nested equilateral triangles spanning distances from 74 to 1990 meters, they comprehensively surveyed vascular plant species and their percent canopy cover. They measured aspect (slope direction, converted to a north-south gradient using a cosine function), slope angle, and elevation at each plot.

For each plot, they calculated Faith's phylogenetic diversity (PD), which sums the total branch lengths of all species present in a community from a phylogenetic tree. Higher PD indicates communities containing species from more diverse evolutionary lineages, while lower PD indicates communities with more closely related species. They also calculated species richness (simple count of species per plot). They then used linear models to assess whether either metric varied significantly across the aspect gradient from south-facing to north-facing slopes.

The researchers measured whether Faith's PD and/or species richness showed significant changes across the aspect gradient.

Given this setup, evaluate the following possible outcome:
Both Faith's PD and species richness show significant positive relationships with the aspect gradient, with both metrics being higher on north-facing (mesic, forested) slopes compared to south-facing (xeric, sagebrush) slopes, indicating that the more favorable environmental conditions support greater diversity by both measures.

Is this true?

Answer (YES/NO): NO